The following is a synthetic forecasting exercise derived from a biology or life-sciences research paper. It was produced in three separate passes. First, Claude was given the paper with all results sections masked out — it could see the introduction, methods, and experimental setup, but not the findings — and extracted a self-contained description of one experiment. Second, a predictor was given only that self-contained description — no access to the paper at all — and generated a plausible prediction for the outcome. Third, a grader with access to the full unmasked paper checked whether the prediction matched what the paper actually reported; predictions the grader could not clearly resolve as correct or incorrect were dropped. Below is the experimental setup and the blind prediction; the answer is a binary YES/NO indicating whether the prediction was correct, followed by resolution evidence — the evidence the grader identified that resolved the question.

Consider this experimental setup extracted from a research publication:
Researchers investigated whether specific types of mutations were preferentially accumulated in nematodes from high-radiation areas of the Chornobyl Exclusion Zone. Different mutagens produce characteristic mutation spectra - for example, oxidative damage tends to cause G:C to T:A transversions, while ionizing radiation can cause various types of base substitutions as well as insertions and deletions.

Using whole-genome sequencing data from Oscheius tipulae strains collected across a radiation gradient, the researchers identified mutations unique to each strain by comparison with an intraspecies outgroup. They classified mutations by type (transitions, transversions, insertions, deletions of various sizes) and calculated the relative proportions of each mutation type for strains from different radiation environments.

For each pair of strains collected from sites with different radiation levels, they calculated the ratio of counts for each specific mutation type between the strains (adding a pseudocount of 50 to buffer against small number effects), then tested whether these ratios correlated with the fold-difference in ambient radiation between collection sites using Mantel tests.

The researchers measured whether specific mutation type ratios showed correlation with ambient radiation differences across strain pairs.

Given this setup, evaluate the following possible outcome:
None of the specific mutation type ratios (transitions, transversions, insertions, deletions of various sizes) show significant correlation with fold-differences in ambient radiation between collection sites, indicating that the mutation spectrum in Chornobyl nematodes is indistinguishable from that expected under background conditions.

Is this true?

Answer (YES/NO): YES